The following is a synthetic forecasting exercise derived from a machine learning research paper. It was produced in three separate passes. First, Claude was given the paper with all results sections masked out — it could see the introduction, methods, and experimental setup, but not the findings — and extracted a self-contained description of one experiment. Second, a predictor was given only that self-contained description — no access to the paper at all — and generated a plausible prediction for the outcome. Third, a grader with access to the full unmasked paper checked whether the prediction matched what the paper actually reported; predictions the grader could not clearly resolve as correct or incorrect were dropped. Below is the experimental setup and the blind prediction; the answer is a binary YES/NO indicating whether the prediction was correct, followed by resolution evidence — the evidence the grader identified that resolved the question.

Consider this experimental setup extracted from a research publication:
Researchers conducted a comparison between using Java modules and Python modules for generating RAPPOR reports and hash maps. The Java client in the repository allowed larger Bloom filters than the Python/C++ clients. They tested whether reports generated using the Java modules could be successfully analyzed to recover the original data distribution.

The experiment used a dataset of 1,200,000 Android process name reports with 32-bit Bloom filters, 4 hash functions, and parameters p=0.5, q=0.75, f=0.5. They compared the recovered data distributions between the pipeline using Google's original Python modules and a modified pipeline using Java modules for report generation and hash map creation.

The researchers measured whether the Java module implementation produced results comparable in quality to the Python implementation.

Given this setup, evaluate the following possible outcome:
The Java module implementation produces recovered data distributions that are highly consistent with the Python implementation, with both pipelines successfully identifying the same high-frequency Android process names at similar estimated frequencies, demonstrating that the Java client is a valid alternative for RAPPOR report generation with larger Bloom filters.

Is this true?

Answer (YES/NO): NO